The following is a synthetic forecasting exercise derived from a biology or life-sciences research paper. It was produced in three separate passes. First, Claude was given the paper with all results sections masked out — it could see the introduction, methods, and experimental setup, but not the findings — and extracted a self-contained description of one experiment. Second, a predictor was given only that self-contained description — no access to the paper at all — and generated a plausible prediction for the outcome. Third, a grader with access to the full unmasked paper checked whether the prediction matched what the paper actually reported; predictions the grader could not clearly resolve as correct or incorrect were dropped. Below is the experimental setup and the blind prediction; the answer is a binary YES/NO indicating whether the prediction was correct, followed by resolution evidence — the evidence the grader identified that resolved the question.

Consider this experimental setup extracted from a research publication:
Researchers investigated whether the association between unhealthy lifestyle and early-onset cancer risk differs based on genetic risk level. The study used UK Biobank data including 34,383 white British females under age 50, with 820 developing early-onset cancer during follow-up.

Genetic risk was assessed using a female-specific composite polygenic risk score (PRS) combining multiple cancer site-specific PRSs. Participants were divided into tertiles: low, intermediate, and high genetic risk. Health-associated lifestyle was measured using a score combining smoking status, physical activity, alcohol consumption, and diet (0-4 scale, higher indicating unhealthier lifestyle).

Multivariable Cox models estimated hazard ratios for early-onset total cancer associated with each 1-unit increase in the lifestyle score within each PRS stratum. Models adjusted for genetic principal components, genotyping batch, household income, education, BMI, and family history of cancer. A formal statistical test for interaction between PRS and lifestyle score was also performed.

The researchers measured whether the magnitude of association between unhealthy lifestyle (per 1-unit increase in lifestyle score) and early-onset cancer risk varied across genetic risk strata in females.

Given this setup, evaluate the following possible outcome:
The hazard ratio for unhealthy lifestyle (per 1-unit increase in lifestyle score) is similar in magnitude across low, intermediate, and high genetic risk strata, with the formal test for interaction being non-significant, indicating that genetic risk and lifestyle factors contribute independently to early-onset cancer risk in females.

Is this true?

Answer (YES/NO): YES